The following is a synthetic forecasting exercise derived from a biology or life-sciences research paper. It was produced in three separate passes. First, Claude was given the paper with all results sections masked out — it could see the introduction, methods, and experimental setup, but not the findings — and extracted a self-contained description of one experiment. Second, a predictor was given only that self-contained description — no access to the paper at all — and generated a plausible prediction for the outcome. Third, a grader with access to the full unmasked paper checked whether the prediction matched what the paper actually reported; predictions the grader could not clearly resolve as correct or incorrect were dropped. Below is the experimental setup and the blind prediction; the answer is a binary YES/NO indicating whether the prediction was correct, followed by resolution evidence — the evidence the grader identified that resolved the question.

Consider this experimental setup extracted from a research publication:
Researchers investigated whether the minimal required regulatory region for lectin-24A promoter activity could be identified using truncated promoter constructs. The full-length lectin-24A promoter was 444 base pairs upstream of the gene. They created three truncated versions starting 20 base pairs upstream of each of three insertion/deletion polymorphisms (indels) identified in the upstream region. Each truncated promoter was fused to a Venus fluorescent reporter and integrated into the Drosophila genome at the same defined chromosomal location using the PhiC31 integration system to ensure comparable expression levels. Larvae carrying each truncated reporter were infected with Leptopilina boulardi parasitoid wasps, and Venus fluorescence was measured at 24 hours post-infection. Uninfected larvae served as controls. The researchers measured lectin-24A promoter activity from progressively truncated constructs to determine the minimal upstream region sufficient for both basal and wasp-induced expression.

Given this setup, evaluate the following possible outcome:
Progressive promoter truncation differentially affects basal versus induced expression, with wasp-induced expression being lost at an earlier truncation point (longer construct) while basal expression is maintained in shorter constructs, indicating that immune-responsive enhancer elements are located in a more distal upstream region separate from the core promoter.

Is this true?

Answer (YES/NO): NO